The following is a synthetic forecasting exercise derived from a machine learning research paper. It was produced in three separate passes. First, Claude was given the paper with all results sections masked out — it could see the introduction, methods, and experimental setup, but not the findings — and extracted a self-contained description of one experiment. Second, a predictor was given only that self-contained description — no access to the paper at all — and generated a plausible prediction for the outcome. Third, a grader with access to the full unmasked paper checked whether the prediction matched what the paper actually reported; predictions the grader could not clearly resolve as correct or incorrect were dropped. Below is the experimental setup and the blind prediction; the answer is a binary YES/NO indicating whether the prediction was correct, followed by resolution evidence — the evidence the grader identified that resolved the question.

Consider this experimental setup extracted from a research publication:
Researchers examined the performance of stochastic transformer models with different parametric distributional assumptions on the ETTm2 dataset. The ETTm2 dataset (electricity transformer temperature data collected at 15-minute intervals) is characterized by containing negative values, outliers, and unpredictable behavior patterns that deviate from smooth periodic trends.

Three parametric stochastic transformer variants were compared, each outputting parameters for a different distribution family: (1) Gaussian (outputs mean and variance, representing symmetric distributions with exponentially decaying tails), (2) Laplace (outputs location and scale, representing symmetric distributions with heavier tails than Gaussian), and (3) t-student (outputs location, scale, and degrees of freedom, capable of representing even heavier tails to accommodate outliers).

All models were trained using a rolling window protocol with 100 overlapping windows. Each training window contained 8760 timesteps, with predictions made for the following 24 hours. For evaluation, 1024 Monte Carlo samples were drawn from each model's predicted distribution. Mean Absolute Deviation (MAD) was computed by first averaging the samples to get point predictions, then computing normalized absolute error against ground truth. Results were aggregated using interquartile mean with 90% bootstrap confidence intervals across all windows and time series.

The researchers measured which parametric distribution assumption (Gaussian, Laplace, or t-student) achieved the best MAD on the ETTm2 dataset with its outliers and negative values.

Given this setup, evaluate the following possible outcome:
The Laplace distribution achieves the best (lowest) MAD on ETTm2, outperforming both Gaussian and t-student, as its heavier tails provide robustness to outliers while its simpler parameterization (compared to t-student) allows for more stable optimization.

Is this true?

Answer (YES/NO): NO